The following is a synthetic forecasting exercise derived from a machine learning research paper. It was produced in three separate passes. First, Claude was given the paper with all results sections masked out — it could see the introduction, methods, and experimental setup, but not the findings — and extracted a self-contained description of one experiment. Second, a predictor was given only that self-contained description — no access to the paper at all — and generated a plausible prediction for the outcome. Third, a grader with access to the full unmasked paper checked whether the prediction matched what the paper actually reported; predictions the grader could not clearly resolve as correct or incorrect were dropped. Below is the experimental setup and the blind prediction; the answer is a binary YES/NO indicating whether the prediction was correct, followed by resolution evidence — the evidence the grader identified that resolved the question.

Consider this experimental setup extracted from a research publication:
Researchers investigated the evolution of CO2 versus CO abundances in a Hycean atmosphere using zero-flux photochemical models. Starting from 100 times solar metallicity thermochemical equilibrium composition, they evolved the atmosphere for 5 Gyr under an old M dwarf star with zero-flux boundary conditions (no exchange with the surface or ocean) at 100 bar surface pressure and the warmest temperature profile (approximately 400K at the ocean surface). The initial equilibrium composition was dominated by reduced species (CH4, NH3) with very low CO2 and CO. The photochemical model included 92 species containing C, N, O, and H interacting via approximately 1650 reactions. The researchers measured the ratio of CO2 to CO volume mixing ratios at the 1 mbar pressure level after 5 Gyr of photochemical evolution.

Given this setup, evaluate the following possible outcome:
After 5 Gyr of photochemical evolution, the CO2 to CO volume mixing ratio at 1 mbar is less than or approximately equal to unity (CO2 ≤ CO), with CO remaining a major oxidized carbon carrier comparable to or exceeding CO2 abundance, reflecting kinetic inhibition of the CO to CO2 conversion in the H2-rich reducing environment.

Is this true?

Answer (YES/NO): NO